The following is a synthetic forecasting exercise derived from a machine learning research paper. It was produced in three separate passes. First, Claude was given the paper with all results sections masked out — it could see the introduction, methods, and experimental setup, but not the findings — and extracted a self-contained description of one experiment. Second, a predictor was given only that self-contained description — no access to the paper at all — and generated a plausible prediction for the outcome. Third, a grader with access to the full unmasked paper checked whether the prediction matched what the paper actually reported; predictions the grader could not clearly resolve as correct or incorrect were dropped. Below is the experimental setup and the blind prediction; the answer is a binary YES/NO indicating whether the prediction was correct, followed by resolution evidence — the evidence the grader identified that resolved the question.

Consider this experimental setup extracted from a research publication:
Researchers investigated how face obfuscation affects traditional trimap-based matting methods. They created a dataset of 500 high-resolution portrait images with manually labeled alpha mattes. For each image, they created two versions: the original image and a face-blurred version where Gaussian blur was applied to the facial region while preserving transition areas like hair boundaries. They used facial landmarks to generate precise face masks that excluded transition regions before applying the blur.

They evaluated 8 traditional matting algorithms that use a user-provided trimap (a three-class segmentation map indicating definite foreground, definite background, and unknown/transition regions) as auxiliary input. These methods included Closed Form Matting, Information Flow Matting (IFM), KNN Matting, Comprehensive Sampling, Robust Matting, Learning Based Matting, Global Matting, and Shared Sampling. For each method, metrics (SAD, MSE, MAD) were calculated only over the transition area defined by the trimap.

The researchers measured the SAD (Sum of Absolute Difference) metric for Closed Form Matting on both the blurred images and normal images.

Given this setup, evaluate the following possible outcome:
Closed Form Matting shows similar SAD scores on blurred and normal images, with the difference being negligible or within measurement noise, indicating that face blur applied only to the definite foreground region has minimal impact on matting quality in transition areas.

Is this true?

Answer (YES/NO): YES